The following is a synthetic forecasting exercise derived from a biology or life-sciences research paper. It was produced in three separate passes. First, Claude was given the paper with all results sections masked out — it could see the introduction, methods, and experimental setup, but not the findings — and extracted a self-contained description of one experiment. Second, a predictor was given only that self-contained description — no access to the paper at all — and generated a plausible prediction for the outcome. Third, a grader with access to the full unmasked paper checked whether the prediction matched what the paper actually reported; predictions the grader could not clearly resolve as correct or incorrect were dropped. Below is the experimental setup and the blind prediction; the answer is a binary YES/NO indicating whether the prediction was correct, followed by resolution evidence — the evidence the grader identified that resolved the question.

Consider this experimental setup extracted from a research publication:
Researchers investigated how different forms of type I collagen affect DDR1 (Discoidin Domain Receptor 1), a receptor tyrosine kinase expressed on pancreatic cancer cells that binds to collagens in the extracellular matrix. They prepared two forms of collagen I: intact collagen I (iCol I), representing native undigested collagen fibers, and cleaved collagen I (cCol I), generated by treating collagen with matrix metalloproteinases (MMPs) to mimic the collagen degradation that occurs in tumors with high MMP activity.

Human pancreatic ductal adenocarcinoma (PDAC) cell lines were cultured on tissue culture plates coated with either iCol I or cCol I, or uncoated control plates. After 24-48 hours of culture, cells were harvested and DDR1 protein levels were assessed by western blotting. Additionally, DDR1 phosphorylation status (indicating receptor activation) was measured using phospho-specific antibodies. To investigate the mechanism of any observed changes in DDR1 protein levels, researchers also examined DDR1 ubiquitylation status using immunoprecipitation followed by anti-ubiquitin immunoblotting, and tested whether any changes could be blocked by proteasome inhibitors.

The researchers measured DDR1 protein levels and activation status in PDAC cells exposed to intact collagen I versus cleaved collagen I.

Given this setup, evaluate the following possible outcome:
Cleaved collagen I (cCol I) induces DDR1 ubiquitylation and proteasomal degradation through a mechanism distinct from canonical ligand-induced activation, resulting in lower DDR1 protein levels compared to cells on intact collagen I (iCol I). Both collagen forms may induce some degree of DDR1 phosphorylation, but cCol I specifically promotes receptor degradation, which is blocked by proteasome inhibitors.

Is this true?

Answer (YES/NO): NO